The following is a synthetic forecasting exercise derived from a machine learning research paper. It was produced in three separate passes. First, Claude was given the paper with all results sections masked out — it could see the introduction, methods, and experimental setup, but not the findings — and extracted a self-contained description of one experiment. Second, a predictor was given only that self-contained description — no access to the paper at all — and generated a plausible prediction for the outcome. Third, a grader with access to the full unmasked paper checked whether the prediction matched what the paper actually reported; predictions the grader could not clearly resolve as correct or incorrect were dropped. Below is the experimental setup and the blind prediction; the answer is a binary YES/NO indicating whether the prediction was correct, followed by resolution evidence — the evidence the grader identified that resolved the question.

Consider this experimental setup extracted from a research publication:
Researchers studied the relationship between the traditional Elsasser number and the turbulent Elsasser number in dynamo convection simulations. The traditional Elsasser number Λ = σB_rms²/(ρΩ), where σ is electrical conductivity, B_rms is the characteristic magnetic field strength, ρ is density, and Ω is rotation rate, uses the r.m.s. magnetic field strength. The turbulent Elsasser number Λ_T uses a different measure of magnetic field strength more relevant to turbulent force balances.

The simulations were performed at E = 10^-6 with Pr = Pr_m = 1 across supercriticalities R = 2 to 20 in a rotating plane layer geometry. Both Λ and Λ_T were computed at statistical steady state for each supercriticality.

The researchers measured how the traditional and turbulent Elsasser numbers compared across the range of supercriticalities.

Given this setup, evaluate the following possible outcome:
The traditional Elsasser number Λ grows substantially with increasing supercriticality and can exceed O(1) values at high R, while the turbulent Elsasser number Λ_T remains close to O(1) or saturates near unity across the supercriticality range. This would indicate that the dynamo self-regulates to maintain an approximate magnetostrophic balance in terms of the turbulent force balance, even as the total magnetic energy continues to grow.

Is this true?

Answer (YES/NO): NO